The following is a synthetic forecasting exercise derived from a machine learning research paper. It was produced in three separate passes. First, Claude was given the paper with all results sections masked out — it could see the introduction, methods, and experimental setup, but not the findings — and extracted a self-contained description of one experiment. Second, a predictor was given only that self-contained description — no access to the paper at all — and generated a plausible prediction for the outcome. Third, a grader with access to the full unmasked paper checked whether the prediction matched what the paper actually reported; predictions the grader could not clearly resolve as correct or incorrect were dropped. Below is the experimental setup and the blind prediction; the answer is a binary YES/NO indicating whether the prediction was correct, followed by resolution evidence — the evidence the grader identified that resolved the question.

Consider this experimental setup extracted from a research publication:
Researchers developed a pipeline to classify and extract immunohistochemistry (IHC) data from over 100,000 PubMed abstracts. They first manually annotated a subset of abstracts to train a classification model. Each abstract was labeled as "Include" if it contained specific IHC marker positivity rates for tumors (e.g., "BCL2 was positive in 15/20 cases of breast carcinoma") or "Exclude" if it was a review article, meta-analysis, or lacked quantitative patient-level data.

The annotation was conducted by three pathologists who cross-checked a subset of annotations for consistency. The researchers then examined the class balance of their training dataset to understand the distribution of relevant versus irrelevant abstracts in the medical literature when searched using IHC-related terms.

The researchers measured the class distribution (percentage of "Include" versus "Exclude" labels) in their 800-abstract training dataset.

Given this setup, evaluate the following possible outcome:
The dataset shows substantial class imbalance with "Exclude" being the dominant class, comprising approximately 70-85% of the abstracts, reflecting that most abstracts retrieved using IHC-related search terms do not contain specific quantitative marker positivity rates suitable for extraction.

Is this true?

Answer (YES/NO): NO